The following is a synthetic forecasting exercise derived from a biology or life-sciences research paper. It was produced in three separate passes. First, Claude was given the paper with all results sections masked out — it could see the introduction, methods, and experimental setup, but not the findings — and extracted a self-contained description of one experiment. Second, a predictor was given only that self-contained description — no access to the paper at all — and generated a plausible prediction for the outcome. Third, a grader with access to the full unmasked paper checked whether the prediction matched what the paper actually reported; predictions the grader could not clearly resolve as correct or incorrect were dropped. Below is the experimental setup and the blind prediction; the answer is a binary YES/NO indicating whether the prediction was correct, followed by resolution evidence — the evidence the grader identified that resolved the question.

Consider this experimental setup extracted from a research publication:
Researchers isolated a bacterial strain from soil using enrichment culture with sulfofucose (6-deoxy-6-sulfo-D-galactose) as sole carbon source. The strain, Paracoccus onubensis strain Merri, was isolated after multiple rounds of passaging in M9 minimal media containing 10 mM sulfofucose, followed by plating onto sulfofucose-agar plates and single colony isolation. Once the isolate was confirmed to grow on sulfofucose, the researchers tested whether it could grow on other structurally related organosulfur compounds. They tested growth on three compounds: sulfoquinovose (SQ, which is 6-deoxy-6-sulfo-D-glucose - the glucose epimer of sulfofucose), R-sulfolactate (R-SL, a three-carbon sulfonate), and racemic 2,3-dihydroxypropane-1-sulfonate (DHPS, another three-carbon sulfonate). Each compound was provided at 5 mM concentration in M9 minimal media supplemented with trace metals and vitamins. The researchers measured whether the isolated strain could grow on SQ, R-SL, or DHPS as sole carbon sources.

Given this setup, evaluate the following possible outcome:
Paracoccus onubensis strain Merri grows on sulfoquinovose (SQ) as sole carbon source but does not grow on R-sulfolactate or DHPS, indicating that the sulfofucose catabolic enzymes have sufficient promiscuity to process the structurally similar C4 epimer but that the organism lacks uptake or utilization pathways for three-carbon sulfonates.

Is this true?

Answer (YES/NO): NO